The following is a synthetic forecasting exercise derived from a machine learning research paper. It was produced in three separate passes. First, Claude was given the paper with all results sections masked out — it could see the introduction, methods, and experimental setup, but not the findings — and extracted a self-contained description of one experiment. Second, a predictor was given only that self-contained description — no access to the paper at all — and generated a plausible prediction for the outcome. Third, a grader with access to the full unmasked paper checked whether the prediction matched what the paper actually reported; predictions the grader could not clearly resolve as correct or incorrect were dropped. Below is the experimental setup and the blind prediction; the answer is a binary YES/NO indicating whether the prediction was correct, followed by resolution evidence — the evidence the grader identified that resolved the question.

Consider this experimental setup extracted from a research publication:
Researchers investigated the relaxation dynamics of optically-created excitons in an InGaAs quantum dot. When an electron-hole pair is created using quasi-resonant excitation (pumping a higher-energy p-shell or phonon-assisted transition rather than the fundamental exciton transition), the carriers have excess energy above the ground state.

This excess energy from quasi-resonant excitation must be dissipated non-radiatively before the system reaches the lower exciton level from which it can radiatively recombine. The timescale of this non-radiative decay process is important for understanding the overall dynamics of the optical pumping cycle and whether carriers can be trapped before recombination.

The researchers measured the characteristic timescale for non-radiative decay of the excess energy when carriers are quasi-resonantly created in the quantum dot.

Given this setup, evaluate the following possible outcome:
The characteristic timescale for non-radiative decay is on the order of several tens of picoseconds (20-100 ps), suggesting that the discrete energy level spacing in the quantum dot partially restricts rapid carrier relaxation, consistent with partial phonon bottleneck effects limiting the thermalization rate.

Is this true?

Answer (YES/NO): YES